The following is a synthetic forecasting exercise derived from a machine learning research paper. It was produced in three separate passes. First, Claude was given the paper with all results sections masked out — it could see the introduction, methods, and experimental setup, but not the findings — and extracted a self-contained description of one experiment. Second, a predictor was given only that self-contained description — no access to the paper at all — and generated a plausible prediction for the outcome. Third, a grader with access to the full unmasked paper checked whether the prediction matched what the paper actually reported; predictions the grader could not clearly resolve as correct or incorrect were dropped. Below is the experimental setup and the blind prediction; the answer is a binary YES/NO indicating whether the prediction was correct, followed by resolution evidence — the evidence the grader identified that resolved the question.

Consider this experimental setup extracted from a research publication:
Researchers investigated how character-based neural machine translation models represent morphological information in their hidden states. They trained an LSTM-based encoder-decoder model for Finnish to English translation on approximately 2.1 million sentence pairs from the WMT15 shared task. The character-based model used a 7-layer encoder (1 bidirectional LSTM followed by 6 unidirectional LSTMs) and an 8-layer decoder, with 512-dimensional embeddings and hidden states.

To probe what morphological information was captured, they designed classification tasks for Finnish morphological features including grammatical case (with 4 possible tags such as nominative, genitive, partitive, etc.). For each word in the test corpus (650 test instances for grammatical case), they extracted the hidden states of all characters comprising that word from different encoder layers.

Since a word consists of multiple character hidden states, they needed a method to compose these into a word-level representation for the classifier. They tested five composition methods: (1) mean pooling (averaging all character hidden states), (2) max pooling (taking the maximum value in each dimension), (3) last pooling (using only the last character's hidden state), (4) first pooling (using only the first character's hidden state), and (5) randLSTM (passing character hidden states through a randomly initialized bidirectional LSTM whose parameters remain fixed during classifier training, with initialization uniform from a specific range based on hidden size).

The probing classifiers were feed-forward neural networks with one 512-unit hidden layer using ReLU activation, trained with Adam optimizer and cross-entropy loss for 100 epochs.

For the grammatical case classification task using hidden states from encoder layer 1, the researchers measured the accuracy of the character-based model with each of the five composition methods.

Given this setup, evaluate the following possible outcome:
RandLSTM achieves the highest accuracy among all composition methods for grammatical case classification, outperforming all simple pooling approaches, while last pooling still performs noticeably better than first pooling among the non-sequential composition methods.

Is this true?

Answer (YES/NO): NO